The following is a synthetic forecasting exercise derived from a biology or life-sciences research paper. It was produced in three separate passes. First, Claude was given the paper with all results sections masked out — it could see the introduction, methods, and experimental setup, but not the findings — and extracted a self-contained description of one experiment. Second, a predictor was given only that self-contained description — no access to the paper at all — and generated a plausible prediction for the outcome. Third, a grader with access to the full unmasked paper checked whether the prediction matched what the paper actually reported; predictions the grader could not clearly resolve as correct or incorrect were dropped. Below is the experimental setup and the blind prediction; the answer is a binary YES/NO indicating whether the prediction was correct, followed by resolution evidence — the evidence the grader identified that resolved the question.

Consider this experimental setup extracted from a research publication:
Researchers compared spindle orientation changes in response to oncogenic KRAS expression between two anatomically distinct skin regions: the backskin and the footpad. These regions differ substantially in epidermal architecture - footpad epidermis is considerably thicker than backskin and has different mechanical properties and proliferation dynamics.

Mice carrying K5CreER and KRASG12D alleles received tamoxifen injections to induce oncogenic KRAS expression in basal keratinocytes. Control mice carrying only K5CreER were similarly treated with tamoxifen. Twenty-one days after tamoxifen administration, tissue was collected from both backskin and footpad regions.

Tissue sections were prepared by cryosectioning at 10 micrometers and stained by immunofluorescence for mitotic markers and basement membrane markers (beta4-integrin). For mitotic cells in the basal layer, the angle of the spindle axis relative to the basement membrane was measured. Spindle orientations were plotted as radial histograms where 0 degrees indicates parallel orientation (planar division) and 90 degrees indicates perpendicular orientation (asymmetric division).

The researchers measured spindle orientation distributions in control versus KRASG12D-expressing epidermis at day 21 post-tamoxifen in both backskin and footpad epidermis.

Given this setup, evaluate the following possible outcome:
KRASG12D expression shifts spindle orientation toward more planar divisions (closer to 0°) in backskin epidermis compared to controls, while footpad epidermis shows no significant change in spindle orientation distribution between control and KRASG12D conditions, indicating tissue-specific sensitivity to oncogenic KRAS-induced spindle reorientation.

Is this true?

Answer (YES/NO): NO